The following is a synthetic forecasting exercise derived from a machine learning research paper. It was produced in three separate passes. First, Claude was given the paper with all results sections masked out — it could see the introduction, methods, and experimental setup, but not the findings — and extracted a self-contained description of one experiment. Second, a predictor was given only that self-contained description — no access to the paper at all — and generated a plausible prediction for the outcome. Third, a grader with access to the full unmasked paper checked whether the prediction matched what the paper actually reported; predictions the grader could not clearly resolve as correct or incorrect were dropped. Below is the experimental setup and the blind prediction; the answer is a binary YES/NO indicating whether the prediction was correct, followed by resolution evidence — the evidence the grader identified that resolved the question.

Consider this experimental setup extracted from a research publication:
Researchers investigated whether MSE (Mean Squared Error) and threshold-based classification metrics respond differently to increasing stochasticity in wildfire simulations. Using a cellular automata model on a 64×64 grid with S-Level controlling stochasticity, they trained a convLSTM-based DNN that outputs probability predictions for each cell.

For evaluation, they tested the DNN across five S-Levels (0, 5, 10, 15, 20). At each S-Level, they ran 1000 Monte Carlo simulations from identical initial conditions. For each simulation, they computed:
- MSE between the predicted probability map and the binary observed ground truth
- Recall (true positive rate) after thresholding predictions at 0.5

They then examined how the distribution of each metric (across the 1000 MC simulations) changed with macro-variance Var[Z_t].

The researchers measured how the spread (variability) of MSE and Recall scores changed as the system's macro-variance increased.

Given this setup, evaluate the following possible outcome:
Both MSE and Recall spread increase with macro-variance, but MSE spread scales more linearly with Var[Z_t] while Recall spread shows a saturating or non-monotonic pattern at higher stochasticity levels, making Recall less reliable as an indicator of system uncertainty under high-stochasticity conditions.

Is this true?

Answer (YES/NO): NO